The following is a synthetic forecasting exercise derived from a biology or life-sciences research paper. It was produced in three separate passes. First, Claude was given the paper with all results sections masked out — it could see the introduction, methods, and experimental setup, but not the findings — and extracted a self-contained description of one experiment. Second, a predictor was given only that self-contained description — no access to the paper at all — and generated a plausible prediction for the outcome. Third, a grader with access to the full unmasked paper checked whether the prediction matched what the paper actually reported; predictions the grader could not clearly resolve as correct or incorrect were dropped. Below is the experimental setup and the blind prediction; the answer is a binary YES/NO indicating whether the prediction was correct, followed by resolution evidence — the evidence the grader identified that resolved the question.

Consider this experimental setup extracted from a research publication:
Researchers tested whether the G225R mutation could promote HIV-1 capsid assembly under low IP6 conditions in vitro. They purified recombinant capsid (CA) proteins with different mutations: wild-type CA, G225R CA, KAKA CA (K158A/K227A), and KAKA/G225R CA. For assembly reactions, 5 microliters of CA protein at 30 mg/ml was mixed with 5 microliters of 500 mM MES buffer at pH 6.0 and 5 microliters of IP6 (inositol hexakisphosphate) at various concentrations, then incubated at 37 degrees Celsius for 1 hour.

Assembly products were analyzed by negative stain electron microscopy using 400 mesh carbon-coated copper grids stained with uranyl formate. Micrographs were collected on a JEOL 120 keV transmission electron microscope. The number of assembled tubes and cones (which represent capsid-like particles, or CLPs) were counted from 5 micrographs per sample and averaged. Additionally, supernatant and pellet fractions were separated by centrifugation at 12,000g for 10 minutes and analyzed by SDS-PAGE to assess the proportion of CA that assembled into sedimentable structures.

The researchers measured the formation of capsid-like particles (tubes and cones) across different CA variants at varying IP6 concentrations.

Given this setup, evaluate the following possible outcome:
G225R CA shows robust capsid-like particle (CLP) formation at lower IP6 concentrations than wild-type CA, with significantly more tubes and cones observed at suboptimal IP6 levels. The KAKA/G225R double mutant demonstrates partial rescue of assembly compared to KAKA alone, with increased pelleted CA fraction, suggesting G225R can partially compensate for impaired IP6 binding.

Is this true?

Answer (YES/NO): NO